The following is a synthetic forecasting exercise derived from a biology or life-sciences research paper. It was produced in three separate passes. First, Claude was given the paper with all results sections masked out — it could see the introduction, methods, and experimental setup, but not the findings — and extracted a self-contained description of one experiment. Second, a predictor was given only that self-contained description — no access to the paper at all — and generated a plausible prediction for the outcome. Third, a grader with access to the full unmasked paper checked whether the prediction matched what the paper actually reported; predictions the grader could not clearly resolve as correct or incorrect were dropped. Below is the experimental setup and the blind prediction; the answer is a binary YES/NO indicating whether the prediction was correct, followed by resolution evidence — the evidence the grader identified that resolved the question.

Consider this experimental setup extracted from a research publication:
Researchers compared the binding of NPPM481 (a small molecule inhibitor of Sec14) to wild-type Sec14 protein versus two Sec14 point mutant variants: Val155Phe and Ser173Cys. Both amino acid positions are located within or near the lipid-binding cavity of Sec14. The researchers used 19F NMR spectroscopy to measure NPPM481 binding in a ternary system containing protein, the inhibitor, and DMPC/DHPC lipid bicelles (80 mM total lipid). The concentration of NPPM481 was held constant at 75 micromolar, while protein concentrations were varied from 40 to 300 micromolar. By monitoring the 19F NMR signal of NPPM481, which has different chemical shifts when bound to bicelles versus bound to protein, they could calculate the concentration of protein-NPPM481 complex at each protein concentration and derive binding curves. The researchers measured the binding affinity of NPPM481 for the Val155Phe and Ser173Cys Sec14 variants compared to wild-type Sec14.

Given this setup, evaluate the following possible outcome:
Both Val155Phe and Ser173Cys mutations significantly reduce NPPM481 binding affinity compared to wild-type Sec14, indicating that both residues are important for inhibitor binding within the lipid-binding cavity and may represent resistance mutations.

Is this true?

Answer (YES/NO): YES